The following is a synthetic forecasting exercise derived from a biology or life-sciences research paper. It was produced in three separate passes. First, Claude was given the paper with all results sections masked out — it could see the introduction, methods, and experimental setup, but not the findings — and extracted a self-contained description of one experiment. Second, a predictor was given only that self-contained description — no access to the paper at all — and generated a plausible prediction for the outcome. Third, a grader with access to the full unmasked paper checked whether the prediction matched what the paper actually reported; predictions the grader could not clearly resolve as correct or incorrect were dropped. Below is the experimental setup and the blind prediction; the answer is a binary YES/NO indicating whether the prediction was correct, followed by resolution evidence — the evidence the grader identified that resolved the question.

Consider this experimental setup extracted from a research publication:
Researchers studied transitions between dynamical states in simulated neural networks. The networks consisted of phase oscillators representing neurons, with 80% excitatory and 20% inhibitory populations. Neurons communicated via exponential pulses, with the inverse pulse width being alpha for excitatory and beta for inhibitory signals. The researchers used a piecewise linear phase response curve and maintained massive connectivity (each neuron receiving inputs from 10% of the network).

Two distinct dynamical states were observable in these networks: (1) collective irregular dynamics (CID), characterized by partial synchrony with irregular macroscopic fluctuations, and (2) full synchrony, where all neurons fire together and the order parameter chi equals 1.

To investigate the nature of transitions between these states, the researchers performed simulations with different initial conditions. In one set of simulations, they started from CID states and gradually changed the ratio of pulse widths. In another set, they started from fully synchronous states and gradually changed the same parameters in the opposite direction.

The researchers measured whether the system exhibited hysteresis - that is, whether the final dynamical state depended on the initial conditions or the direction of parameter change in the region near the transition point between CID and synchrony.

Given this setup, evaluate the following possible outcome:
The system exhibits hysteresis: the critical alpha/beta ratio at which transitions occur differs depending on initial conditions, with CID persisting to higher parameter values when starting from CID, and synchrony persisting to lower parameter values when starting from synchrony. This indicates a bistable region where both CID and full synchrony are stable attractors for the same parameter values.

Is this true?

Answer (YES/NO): YES